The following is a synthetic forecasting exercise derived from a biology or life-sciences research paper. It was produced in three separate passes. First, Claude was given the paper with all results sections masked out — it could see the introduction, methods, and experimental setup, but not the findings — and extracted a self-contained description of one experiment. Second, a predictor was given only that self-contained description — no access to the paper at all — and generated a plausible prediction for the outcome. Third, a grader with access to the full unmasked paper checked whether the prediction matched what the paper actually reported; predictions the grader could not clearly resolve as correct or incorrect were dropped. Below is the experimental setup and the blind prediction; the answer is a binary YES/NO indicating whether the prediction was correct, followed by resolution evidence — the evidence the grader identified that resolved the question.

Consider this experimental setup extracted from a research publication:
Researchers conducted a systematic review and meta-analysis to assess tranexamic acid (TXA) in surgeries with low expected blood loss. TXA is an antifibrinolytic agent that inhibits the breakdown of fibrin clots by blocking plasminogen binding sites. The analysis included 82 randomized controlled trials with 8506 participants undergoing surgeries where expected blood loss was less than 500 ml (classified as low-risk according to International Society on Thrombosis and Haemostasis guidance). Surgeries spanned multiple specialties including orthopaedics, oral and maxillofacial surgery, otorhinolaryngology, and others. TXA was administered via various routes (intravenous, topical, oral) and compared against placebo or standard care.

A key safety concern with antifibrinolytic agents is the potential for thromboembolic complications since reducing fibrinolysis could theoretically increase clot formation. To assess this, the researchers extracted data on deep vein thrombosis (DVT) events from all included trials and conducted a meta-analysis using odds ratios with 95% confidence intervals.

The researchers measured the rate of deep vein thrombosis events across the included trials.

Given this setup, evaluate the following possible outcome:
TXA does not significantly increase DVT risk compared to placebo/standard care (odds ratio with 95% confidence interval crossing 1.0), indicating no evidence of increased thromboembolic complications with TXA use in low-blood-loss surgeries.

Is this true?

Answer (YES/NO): YES